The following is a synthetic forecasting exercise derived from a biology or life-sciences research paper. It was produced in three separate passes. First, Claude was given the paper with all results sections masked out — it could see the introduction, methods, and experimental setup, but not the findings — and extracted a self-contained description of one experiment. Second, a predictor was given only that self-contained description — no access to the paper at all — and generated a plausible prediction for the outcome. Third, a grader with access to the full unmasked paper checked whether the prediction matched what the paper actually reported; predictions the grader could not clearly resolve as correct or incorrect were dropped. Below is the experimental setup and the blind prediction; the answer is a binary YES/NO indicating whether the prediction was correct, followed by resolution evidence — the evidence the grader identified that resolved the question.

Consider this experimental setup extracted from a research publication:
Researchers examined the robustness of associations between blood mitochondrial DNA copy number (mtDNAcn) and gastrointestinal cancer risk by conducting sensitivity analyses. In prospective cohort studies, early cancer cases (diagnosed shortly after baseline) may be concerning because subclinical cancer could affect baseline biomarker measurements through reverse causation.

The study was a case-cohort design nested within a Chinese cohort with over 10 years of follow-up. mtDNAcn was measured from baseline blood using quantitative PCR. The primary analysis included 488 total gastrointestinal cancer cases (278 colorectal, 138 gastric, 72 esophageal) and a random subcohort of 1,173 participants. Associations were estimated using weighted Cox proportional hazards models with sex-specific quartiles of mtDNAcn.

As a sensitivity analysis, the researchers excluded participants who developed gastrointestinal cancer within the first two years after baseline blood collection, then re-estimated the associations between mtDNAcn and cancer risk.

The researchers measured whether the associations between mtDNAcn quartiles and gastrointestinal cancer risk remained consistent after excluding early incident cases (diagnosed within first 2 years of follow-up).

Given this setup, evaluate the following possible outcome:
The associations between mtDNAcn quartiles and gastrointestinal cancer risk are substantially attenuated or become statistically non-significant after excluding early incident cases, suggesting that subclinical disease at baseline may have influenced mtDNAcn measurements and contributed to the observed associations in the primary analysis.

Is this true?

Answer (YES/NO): NO